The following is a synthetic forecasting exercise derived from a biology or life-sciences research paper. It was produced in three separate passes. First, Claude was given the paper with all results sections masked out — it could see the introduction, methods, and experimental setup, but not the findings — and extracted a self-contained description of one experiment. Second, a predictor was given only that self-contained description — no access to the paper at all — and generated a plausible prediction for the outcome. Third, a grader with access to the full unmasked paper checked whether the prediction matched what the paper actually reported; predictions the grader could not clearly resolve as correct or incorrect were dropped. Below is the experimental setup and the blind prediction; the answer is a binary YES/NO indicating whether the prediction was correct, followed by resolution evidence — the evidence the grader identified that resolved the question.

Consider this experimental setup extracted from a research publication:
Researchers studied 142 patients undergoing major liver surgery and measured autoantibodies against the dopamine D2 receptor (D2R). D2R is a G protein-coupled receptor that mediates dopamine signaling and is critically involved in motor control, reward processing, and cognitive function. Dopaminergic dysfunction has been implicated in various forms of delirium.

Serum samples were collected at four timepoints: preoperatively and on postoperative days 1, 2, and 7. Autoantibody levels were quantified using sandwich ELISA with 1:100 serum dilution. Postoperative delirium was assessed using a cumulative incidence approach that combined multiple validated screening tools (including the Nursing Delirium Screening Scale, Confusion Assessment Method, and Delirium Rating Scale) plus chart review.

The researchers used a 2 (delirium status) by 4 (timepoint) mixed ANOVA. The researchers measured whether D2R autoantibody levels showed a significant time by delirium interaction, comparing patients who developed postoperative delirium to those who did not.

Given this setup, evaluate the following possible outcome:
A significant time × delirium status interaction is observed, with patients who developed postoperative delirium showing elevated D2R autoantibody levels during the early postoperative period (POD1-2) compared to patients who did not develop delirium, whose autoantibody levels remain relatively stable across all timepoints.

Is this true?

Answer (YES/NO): NO